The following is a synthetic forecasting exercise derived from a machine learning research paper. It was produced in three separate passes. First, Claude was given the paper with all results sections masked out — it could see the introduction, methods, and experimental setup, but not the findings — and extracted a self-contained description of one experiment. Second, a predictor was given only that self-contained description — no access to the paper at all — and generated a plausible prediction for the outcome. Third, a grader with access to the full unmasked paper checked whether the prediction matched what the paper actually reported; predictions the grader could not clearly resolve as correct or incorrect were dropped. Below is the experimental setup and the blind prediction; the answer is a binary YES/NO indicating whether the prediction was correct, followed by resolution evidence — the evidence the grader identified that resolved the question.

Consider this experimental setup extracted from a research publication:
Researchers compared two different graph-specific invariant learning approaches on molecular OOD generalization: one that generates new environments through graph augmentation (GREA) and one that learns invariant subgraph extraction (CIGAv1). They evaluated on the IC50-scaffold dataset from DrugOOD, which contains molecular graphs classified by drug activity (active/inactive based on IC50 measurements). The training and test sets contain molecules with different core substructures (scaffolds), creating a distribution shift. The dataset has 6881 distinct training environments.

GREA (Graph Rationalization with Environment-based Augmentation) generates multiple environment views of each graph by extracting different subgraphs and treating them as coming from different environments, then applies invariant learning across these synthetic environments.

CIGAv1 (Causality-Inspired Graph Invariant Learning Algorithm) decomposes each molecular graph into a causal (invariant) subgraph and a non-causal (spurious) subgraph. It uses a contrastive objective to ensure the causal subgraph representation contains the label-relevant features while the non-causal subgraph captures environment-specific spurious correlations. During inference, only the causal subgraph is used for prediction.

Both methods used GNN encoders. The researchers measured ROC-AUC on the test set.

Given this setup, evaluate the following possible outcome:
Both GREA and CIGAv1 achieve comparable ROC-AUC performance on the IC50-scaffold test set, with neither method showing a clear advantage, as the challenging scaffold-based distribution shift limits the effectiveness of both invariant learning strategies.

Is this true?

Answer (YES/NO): YES